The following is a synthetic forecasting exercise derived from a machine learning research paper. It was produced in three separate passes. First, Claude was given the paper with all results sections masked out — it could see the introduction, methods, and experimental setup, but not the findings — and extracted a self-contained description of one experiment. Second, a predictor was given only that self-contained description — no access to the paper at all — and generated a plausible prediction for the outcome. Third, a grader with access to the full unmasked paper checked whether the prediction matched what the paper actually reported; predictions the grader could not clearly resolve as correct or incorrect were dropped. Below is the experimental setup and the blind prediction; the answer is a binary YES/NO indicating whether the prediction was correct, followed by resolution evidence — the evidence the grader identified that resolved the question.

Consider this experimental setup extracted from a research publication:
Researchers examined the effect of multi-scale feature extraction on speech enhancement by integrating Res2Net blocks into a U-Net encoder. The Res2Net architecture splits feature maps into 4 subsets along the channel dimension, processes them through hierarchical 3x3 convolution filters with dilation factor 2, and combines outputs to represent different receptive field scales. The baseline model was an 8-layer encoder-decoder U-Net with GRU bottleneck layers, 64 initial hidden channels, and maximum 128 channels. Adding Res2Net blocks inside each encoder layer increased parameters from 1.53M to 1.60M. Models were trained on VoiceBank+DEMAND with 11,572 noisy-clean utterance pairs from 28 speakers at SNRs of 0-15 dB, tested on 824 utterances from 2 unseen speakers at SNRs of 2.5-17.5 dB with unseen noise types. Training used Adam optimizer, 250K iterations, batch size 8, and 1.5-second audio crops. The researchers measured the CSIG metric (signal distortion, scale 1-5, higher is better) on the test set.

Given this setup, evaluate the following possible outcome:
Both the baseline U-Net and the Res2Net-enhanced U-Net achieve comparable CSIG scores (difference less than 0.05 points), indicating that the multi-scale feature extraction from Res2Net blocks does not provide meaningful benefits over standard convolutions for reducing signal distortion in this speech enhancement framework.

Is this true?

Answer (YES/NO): NO